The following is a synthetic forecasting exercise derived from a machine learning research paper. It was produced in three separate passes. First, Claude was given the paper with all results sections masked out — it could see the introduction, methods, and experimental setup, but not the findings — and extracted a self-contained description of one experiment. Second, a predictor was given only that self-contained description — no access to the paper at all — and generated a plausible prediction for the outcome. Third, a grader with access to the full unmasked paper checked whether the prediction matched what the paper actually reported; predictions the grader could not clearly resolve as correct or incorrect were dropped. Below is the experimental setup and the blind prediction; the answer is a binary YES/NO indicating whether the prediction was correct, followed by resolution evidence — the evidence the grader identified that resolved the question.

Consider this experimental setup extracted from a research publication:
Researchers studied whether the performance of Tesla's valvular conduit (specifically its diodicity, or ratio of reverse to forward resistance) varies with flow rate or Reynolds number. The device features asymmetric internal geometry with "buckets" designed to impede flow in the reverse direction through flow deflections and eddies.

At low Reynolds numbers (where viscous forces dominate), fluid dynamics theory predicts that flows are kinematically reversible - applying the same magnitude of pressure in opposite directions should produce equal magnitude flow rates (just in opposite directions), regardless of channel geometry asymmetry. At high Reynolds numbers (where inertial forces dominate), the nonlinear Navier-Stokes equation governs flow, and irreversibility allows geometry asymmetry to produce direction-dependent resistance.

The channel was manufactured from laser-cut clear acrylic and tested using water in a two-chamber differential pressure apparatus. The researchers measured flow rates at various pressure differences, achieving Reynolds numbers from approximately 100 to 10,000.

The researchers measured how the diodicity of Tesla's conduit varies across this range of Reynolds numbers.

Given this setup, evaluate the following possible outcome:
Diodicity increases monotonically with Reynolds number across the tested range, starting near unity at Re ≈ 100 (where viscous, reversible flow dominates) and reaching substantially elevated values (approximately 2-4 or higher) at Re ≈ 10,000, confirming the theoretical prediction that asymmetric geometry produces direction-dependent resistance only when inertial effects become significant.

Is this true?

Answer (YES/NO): NO